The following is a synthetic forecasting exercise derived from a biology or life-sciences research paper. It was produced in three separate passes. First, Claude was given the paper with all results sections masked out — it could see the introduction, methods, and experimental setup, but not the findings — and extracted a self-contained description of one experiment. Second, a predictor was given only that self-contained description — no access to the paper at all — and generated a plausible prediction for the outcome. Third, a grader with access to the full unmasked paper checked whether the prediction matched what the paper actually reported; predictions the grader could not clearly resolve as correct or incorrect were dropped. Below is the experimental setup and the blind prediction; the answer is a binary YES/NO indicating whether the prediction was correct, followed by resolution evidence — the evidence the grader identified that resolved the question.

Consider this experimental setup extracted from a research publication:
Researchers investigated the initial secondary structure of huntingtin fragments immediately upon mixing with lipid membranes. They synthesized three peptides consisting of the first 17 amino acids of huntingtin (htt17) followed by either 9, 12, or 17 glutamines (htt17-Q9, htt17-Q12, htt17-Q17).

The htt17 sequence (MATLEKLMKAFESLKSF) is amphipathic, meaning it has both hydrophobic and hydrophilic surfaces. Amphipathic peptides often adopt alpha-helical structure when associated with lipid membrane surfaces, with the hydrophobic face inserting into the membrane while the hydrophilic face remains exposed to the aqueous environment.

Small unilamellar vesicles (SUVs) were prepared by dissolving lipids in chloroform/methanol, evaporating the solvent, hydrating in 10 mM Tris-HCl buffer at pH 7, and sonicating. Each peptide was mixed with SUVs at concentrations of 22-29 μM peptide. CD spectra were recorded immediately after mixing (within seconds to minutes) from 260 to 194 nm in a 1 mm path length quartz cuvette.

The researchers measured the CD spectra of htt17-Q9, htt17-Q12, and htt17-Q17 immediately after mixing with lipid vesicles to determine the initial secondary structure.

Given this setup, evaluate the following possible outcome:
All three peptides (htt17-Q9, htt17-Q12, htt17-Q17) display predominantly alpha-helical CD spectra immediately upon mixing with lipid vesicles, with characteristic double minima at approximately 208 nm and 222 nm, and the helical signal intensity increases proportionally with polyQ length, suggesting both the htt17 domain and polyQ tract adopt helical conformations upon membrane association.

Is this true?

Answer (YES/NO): NO